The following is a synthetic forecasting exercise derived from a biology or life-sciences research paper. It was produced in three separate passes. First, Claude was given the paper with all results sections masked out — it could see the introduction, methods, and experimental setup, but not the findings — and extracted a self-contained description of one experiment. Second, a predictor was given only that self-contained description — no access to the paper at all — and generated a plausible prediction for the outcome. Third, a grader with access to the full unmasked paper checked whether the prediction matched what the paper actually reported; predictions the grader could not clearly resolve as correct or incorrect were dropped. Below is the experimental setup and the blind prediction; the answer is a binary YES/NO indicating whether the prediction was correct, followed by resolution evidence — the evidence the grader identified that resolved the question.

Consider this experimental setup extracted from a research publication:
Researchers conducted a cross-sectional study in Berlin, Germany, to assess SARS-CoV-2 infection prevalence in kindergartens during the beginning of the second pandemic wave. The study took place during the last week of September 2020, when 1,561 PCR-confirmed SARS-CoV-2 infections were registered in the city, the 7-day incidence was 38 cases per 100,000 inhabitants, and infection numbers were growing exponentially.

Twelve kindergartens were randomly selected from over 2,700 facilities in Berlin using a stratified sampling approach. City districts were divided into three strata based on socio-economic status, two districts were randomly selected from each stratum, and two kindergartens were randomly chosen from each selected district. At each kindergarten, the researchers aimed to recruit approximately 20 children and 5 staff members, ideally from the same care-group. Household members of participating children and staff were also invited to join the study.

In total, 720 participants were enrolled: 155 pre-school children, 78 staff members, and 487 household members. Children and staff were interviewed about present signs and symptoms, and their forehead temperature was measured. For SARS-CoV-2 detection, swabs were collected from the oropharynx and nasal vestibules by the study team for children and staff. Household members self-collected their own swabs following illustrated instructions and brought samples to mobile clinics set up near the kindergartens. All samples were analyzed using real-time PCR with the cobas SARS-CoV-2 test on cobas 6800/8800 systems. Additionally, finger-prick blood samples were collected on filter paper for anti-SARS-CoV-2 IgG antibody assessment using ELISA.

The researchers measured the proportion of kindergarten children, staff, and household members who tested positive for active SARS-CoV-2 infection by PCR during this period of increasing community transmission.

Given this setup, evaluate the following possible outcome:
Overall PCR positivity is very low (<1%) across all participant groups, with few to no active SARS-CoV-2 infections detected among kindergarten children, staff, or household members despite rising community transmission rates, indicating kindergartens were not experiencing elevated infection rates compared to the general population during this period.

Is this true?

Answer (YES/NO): YES